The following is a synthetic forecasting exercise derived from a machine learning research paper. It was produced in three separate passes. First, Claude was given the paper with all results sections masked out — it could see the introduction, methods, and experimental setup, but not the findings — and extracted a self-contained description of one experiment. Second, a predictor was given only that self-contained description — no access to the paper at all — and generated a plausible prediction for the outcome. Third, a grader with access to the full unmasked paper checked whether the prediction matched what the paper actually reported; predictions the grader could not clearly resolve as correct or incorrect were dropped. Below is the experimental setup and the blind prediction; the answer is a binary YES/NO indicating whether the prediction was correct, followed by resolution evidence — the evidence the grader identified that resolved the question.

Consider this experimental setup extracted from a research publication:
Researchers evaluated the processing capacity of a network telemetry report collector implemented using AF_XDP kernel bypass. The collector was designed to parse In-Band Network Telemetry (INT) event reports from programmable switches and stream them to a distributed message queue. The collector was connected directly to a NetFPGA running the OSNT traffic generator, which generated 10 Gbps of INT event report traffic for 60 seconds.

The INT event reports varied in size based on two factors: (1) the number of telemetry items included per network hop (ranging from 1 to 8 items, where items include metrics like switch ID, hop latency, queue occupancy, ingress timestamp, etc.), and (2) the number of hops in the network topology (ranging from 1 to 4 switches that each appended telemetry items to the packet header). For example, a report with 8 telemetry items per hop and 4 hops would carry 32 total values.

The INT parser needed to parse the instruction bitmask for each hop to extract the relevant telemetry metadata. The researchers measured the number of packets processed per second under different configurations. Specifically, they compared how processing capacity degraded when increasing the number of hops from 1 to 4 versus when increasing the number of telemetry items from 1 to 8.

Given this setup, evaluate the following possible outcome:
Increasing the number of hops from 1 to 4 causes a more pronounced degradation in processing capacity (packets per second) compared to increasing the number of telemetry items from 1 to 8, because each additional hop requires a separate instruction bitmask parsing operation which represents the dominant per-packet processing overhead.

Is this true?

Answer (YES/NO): YES